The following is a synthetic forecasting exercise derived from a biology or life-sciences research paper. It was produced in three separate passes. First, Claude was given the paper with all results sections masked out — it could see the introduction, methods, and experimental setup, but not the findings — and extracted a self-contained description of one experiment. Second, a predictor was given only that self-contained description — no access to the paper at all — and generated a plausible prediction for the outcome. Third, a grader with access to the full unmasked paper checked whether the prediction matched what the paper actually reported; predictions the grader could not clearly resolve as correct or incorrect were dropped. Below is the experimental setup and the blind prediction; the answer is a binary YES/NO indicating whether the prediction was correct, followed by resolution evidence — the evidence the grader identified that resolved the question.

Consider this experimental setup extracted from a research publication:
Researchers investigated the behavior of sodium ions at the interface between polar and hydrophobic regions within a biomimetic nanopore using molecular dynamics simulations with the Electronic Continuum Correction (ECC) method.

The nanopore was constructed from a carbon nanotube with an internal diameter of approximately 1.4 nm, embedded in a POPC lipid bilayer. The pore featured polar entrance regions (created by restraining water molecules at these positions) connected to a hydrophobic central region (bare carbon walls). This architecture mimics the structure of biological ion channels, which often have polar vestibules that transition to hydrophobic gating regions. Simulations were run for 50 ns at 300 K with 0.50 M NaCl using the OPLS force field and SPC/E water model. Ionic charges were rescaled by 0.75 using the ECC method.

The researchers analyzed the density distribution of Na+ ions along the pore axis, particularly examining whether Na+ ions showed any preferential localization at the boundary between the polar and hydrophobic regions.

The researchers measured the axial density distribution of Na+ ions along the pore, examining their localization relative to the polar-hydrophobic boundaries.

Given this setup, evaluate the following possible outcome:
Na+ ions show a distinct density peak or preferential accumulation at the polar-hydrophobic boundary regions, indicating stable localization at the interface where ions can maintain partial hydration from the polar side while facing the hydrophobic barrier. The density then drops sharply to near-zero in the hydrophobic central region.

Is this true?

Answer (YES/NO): NO